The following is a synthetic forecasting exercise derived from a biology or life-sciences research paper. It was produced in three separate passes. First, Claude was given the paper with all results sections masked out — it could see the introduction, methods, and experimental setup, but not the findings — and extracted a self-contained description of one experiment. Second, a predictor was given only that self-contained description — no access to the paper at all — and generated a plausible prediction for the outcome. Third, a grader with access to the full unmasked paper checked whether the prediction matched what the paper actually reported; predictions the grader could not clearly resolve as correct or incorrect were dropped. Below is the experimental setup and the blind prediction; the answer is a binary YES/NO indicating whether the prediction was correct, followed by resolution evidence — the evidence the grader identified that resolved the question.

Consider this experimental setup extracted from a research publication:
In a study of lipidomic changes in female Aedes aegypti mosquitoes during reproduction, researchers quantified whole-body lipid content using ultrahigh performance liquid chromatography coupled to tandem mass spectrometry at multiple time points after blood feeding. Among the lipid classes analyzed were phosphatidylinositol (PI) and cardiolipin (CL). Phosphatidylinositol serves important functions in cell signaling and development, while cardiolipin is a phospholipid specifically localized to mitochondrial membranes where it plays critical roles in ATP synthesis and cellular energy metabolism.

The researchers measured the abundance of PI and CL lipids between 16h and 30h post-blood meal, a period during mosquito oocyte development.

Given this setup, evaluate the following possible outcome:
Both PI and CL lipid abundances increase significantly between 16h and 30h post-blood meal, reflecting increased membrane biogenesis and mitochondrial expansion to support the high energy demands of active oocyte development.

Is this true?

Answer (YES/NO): YES